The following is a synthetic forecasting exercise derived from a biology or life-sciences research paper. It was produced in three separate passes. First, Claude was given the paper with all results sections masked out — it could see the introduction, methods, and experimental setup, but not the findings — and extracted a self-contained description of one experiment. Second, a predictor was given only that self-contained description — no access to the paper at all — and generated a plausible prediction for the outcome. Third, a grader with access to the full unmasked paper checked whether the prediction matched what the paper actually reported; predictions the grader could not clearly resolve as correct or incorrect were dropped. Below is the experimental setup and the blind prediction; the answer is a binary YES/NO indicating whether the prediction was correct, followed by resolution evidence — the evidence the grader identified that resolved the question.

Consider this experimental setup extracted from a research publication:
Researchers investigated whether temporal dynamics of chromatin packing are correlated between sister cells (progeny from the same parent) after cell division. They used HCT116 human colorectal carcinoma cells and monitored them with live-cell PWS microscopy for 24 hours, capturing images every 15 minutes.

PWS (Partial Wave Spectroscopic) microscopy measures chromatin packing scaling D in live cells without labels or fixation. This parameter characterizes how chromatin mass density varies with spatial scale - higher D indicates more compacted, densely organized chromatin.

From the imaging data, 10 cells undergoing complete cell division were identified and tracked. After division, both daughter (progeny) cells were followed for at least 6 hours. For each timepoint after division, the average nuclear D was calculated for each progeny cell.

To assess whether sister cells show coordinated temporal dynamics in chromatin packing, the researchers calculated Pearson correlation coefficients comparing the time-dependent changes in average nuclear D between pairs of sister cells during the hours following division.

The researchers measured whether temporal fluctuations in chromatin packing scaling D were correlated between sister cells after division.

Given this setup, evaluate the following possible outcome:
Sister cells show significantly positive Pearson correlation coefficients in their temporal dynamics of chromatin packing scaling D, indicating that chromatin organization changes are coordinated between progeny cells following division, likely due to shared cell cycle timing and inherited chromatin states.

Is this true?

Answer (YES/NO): YES